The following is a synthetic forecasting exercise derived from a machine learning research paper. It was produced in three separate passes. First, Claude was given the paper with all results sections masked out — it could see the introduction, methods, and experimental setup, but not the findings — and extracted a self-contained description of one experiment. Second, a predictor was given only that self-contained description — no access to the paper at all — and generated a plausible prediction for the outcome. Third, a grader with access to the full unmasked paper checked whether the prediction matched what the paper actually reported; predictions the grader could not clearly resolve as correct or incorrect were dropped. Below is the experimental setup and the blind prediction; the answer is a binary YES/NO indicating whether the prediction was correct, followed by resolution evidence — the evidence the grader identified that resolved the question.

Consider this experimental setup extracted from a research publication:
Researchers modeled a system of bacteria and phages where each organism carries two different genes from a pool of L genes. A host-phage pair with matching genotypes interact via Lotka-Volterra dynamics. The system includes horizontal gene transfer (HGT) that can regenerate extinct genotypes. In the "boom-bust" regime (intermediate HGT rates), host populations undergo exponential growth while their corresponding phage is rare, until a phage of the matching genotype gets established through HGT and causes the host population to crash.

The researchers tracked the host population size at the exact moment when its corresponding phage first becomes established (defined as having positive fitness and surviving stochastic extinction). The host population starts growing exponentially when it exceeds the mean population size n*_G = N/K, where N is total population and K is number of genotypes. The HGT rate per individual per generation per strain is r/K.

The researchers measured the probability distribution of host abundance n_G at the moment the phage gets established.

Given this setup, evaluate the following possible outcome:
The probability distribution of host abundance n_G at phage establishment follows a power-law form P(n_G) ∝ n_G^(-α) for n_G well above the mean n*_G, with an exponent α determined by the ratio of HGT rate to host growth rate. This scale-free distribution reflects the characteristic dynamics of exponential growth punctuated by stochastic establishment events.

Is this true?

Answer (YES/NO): NO